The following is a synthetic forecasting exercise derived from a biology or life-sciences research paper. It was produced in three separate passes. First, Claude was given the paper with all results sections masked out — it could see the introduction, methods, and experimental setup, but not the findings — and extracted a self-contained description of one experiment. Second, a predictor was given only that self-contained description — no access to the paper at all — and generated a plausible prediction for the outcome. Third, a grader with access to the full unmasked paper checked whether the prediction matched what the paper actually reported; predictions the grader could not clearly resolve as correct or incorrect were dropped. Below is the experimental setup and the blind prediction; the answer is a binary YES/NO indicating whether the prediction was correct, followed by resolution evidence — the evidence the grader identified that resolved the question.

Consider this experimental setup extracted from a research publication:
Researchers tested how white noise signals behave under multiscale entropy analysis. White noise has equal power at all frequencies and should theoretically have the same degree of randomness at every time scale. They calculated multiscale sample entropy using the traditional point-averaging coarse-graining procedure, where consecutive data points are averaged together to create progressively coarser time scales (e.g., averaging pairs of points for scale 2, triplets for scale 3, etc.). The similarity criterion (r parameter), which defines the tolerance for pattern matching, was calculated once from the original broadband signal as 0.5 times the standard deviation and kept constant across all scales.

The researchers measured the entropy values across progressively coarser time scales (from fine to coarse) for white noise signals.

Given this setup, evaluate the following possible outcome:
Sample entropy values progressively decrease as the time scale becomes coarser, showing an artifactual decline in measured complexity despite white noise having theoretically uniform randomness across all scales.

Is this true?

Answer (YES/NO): YES